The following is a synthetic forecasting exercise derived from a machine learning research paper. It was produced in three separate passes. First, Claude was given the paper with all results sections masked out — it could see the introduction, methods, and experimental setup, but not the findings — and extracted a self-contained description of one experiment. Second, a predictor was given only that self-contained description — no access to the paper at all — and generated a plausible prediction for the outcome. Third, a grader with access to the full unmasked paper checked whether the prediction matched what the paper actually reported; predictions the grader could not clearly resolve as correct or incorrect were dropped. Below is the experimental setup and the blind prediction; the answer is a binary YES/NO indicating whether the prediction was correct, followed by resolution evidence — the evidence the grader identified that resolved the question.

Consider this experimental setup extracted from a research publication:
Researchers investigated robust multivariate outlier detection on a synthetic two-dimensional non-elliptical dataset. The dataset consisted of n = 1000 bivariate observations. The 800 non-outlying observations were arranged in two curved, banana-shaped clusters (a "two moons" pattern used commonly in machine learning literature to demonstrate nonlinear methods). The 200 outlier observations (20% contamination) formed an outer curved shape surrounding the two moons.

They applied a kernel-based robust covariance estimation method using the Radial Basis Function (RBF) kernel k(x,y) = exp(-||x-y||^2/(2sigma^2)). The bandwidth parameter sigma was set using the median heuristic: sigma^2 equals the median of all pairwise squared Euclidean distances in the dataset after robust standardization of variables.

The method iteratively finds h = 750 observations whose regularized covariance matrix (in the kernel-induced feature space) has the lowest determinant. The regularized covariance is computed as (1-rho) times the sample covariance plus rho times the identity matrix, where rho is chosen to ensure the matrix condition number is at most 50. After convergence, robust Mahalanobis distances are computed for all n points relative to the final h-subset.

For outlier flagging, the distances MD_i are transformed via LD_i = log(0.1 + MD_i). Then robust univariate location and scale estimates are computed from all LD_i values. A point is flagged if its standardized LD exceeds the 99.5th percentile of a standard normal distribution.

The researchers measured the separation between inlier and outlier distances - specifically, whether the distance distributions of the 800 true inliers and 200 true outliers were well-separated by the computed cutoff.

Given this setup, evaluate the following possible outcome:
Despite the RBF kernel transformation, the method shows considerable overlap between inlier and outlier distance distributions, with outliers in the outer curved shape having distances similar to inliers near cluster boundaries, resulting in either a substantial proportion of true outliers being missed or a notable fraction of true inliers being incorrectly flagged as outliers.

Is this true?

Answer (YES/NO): NO